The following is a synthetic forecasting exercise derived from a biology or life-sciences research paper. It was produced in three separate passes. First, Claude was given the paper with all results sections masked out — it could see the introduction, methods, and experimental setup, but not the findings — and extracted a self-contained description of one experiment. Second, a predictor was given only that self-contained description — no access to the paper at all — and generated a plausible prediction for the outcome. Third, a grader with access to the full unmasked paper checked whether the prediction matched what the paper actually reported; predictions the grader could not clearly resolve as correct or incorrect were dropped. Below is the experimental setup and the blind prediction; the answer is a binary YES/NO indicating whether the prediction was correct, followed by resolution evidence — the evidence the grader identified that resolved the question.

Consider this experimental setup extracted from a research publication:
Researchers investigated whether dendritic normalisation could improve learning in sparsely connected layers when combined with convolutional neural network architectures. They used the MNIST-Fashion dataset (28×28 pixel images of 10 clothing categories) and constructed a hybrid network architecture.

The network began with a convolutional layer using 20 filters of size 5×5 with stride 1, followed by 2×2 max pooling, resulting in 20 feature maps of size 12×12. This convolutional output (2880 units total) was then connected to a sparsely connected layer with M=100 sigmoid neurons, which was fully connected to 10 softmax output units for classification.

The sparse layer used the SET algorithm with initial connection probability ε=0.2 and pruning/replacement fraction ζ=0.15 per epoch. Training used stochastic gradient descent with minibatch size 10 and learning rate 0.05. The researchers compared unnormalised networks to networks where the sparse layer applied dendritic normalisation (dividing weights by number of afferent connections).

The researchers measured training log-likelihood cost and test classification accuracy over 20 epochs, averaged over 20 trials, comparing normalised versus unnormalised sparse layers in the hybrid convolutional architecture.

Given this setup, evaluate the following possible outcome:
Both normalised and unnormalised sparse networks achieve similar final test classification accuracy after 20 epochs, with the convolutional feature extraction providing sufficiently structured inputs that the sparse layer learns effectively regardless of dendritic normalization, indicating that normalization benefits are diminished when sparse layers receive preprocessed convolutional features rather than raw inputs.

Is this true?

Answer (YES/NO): NO